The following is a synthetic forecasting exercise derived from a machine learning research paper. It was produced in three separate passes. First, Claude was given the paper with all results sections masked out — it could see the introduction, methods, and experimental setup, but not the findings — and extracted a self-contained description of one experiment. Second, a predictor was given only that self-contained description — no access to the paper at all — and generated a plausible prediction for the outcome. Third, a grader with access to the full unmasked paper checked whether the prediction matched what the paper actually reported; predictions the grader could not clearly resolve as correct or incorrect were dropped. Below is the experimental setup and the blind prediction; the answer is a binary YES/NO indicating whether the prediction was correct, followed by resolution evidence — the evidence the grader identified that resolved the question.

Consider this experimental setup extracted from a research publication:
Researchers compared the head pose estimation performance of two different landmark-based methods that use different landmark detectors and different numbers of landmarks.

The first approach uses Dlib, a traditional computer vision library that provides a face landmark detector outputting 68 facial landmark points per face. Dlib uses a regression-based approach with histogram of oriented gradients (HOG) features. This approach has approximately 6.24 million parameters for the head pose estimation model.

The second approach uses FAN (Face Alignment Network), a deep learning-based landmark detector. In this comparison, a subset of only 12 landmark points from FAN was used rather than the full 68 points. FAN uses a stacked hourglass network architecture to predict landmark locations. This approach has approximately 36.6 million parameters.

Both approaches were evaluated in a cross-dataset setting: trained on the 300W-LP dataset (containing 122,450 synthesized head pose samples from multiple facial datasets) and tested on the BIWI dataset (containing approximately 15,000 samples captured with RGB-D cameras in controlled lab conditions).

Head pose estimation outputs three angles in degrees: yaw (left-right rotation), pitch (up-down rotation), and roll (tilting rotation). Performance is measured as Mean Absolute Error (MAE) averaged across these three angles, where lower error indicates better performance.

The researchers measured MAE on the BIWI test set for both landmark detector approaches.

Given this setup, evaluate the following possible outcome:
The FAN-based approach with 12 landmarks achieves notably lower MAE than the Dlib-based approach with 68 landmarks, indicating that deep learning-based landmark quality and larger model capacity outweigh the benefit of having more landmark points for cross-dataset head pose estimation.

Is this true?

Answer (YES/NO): YES